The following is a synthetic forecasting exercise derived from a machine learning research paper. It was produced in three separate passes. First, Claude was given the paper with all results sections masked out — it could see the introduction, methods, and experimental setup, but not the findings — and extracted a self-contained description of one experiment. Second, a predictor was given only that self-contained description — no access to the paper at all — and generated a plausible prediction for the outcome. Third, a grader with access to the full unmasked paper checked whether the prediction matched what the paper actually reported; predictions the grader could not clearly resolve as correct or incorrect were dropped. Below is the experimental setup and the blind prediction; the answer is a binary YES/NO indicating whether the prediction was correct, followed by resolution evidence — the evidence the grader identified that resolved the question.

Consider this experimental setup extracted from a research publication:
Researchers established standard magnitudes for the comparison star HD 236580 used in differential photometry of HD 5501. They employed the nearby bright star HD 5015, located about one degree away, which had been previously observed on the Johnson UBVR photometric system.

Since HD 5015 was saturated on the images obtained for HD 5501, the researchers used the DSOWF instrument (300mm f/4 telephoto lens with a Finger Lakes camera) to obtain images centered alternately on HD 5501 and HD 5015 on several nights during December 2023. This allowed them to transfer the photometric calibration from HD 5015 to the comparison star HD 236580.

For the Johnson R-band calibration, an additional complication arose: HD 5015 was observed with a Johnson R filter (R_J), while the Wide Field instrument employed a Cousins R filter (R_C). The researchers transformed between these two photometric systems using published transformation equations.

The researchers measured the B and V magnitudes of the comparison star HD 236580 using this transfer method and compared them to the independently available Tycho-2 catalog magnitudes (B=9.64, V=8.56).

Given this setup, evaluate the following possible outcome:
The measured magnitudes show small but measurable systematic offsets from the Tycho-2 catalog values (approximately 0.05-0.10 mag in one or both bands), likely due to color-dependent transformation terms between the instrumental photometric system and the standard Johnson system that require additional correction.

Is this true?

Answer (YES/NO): NO